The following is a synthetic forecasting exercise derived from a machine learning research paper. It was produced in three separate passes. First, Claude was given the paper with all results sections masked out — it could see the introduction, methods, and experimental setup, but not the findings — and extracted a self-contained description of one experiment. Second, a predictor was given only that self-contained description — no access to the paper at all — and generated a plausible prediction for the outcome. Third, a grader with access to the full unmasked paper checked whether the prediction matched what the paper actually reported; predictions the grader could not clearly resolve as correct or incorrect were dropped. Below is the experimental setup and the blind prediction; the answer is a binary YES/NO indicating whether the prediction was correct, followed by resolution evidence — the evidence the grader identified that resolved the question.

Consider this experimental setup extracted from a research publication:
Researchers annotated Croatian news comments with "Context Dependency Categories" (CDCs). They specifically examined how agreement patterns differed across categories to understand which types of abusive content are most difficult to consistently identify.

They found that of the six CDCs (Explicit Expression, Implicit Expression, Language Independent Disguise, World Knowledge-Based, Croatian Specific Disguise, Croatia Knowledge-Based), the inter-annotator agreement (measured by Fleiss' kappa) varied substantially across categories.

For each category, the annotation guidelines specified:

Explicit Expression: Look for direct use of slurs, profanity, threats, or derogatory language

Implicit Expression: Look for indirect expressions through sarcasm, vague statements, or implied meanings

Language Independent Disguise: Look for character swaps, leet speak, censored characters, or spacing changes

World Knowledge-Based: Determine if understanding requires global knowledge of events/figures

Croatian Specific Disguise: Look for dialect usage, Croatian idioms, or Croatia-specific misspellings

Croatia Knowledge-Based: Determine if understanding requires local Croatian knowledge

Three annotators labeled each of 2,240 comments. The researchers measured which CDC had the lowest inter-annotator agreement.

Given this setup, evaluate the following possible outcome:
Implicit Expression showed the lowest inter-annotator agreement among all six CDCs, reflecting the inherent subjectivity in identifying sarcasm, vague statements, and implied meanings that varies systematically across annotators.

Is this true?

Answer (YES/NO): YES